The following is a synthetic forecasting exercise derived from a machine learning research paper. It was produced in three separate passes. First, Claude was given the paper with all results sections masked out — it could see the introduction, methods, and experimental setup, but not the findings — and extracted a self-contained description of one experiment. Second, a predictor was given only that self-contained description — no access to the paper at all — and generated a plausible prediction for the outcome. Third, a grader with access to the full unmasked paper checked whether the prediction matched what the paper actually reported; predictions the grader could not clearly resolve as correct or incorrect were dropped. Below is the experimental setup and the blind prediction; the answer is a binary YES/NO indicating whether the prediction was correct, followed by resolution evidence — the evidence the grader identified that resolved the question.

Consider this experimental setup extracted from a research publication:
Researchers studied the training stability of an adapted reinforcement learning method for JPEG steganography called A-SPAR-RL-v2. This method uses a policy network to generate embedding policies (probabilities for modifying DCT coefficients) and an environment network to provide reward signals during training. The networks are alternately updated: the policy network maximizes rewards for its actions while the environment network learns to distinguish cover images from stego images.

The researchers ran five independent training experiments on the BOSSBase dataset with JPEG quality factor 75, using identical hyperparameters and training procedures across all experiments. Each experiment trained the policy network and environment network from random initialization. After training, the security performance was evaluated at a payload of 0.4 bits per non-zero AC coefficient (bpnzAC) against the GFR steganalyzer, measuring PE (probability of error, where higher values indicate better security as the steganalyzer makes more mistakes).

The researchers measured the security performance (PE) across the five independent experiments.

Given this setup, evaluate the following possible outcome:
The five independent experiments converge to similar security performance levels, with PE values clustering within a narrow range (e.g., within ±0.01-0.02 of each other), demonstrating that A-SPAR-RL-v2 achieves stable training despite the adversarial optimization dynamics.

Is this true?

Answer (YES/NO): NO